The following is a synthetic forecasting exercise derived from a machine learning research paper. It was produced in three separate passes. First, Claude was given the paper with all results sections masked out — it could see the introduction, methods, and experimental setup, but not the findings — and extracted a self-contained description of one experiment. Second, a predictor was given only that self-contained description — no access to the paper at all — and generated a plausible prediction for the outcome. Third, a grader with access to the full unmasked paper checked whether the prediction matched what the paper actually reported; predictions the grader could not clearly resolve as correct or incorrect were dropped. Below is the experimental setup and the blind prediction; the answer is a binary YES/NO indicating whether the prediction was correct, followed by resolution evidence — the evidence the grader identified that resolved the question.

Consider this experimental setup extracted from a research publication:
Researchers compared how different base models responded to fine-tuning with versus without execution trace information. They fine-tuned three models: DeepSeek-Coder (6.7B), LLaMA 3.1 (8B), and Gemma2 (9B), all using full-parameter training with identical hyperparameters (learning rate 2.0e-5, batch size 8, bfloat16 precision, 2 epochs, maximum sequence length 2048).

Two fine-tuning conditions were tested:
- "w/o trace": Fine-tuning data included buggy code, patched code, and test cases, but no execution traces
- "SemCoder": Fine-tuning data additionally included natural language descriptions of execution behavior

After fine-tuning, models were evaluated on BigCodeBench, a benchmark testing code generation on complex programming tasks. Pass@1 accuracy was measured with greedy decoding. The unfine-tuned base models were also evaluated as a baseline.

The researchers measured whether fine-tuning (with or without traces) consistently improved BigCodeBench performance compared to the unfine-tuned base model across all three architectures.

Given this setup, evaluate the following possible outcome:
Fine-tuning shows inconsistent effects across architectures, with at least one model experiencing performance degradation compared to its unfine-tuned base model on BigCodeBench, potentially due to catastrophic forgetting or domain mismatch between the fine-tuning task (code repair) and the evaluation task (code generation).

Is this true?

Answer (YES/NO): YES